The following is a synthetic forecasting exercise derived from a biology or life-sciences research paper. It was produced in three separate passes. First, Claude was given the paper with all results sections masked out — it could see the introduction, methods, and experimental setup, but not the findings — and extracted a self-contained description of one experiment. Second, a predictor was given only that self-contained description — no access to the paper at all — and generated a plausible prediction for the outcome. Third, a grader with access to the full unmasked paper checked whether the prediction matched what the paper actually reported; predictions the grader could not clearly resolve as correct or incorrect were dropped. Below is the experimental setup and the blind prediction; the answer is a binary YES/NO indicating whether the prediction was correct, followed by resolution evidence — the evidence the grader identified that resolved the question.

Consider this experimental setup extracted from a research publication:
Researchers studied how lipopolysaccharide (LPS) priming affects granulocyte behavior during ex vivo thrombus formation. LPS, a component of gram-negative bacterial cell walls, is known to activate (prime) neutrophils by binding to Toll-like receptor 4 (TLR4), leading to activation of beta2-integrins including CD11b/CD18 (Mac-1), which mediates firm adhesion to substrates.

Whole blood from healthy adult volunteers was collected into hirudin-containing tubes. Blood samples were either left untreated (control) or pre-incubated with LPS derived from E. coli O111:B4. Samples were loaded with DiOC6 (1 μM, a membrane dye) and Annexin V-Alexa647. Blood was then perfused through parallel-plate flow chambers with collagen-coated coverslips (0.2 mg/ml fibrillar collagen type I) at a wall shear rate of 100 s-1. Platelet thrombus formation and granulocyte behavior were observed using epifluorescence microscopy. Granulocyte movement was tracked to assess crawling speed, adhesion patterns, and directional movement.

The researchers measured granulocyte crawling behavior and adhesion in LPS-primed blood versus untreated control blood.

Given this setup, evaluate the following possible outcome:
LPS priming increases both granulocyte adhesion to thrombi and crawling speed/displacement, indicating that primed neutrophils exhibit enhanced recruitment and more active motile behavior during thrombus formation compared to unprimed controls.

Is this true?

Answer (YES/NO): NO